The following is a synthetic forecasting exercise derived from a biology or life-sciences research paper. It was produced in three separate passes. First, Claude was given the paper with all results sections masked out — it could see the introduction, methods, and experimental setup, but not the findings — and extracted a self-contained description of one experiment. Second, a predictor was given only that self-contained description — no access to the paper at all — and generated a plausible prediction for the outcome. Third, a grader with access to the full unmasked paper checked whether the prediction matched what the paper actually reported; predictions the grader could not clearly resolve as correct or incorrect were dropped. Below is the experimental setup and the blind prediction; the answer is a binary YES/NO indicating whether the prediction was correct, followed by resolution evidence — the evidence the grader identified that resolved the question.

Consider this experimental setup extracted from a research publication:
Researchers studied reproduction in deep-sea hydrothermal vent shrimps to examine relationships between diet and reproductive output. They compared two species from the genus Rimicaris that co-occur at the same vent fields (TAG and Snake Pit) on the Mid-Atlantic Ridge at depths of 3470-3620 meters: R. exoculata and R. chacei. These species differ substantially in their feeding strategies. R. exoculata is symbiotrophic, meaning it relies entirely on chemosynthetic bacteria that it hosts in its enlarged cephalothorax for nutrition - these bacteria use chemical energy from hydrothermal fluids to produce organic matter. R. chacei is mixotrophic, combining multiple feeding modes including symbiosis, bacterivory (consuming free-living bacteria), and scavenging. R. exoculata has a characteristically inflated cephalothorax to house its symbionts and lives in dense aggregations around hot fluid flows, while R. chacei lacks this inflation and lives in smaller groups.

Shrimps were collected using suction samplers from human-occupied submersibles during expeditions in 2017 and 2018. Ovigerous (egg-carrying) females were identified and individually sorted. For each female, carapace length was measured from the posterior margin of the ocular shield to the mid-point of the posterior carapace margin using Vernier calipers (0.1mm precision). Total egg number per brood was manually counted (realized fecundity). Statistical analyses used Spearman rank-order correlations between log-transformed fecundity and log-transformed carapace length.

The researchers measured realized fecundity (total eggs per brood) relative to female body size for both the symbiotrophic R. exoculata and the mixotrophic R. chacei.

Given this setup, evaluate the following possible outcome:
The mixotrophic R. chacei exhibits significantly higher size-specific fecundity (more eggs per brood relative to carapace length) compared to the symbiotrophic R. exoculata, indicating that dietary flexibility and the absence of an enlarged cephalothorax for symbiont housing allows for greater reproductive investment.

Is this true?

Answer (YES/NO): YES